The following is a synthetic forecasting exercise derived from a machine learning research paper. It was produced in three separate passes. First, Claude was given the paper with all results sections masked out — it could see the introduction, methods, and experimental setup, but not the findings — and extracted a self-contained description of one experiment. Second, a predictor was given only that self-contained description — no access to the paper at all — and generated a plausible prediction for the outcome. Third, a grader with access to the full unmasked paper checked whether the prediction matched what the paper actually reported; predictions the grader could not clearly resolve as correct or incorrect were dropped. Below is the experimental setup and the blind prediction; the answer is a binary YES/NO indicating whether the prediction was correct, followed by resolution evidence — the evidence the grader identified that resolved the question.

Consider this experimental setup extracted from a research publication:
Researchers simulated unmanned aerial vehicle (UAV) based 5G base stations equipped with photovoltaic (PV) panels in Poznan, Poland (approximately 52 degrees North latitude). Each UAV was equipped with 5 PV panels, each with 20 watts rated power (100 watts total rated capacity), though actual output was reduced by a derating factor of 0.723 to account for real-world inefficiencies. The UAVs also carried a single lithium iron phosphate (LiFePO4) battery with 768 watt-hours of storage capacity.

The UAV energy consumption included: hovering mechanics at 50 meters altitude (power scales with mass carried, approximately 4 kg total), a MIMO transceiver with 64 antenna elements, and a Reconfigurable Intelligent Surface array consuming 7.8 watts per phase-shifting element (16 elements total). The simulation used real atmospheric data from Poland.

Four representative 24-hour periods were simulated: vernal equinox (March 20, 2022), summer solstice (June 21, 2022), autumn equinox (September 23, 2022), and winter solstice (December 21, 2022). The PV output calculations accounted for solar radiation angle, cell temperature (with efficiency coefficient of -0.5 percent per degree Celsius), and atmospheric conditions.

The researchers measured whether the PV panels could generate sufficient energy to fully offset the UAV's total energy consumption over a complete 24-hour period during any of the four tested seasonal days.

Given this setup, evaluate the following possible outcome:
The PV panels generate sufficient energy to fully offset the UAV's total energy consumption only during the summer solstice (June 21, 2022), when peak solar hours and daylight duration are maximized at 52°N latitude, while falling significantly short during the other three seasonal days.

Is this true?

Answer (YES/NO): NO